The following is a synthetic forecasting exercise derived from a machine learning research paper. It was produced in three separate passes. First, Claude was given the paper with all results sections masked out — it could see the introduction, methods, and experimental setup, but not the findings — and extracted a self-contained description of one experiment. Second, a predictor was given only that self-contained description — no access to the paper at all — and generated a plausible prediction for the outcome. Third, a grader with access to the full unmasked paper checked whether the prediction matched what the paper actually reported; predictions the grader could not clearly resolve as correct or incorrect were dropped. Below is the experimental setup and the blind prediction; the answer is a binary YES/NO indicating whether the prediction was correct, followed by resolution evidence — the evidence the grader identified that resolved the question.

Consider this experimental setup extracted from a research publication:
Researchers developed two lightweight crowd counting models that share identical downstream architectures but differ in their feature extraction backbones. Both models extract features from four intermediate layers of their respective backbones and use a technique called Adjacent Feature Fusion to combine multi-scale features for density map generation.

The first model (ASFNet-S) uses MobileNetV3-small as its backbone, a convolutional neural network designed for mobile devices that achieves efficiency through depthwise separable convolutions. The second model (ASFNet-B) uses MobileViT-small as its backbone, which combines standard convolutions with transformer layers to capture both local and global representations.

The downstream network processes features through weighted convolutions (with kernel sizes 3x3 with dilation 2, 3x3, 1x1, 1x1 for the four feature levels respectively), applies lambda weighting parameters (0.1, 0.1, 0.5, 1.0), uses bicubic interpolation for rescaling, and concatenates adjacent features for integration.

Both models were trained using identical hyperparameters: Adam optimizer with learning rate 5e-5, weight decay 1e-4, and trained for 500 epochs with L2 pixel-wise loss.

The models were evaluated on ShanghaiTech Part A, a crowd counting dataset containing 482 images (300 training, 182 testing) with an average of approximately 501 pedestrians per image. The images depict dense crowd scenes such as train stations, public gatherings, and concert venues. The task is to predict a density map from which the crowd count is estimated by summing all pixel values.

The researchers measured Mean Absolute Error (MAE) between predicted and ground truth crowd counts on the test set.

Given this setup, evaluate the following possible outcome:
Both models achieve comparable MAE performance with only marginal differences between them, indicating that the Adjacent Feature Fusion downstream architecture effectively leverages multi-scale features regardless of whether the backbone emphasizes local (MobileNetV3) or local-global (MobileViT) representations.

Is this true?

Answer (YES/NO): YES